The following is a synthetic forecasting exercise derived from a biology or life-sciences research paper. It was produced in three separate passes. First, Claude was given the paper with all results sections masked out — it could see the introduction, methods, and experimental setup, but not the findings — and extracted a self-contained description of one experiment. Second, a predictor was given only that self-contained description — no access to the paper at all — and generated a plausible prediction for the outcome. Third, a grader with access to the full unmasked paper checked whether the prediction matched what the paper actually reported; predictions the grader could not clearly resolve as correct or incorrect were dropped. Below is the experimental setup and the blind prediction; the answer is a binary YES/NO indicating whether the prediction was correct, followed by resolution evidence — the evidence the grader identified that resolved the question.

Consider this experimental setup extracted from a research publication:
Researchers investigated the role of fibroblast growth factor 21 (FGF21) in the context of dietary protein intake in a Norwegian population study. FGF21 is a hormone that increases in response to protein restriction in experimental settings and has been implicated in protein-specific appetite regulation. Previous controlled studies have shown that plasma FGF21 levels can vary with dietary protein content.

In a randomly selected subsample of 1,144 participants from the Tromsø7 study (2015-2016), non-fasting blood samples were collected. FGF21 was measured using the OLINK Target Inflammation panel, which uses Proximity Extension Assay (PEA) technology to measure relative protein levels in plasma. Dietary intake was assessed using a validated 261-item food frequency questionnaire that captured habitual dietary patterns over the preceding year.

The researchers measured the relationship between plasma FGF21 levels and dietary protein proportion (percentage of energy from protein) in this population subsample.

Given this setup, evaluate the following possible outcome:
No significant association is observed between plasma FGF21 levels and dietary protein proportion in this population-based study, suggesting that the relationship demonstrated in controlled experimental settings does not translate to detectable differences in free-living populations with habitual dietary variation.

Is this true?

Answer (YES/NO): NO